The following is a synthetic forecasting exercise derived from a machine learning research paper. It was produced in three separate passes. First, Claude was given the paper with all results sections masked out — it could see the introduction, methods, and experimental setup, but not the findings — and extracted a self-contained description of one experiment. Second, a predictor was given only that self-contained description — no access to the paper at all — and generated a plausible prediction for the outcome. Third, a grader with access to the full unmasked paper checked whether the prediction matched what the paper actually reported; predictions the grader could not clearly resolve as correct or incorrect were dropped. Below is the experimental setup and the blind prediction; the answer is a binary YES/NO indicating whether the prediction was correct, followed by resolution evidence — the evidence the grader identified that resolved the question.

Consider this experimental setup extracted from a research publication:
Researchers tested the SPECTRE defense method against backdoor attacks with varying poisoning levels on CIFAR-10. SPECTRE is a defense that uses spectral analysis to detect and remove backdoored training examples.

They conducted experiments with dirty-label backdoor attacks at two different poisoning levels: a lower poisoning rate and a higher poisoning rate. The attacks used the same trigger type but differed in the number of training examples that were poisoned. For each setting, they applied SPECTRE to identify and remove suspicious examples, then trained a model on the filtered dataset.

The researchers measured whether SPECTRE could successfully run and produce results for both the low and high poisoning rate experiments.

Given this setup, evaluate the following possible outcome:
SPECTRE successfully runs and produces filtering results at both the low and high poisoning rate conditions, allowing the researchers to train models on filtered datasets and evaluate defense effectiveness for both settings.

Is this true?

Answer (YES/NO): NO